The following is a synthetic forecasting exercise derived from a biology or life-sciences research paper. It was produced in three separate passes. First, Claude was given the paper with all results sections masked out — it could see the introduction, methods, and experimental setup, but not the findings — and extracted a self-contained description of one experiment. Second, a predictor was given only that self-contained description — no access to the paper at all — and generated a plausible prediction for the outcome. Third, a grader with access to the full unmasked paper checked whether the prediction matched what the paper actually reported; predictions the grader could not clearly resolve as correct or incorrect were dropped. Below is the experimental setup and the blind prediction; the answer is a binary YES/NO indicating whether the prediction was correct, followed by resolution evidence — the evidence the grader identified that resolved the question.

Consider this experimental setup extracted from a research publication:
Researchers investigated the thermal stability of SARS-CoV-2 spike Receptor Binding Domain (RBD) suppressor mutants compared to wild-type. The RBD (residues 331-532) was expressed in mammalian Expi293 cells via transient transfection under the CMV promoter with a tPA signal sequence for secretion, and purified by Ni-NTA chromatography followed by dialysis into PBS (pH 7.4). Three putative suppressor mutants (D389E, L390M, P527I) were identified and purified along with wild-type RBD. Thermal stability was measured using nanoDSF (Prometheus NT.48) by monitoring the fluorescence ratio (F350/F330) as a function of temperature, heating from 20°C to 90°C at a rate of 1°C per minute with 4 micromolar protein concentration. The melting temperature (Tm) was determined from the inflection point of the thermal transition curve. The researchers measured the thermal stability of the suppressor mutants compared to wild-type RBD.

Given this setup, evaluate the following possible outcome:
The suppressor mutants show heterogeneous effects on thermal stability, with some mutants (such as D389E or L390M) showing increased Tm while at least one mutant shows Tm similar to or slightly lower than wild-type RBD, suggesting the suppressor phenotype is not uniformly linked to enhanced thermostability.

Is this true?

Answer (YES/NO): NO